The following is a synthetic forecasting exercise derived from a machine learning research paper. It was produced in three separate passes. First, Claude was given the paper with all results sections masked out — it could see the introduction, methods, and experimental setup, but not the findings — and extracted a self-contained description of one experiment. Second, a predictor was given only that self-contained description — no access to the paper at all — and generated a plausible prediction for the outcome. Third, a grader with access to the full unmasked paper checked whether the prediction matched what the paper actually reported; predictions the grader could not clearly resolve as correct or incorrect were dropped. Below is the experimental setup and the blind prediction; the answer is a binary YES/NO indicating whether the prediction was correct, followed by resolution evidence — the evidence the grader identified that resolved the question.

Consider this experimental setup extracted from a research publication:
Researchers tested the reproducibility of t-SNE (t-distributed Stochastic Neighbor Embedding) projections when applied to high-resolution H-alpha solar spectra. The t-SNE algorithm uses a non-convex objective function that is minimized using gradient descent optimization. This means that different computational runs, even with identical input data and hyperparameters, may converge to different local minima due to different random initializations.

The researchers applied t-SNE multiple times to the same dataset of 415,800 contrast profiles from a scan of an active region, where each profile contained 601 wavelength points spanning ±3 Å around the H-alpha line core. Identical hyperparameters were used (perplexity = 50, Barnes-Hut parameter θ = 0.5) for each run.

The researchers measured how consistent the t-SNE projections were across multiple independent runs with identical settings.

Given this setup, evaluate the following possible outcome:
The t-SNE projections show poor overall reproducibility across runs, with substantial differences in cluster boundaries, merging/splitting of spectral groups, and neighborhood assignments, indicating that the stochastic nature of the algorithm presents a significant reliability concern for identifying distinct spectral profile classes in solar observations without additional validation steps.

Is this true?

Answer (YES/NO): NO